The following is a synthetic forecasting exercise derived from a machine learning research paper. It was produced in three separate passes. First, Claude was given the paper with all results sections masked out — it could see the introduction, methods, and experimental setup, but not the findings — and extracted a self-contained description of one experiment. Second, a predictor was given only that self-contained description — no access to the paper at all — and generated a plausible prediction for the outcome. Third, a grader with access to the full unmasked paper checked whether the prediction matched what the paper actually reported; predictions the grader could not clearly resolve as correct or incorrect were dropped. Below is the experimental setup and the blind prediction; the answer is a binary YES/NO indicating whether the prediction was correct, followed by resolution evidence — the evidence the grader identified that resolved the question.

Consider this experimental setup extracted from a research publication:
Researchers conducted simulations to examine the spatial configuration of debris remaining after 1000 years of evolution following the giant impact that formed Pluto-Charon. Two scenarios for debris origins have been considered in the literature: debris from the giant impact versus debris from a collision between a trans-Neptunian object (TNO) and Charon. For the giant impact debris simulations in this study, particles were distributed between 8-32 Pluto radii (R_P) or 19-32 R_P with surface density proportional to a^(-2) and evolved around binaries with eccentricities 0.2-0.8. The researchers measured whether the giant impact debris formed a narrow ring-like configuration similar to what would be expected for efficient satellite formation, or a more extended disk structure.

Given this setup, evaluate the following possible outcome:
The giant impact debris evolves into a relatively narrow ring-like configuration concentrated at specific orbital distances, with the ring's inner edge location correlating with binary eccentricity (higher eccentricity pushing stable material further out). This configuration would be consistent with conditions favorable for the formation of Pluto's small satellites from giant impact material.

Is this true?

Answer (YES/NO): NO